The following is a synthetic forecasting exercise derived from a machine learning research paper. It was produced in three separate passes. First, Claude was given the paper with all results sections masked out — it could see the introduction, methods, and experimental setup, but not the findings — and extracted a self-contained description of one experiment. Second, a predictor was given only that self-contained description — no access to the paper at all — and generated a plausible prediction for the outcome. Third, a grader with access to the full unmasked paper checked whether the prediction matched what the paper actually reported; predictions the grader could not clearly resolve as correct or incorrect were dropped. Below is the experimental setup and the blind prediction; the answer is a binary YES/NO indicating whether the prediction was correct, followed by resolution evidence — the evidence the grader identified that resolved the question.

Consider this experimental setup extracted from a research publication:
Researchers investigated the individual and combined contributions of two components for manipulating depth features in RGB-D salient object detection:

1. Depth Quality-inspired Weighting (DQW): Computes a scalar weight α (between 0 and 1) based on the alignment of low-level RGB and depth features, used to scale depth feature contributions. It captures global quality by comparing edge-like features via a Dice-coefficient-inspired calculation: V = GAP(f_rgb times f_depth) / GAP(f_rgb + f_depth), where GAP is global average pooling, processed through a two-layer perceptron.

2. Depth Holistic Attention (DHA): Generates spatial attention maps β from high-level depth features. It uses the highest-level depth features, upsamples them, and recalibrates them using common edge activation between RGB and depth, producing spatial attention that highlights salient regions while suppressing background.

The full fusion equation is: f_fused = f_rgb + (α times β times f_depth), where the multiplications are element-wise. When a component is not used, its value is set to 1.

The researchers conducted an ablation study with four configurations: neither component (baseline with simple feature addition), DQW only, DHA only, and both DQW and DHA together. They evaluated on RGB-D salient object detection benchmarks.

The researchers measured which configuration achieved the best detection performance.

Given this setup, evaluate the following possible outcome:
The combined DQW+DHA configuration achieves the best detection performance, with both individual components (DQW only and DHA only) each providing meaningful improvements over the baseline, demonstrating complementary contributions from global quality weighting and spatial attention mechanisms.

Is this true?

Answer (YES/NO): YES